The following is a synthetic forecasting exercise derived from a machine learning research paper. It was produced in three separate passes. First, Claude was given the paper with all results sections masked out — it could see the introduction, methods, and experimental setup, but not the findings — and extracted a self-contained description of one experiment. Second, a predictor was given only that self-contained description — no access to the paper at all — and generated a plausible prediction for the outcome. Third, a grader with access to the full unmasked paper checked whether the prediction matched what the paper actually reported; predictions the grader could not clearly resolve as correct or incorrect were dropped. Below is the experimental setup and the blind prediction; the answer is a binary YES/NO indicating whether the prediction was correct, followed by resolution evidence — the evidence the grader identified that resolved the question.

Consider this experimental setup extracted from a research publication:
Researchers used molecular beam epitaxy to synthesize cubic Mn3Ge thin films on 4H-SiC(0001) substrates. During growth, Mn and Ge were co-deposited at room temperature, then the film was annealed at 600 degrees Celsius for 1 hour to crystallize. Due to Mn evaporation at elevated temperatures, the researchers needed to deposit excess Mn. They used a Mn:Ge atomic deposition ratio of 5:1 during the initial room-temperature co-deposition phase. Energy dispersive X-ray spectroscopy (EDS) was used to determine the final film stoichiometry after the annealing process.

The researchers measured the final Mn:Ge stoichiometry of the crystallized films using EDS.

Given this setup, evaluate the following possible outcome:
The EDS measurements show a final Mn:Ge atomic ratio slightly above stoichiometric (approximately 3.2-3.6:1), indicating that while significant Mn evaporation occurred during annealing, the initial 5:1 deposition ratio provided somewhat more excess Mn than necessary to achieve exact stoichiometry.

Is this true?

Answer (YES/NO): YES